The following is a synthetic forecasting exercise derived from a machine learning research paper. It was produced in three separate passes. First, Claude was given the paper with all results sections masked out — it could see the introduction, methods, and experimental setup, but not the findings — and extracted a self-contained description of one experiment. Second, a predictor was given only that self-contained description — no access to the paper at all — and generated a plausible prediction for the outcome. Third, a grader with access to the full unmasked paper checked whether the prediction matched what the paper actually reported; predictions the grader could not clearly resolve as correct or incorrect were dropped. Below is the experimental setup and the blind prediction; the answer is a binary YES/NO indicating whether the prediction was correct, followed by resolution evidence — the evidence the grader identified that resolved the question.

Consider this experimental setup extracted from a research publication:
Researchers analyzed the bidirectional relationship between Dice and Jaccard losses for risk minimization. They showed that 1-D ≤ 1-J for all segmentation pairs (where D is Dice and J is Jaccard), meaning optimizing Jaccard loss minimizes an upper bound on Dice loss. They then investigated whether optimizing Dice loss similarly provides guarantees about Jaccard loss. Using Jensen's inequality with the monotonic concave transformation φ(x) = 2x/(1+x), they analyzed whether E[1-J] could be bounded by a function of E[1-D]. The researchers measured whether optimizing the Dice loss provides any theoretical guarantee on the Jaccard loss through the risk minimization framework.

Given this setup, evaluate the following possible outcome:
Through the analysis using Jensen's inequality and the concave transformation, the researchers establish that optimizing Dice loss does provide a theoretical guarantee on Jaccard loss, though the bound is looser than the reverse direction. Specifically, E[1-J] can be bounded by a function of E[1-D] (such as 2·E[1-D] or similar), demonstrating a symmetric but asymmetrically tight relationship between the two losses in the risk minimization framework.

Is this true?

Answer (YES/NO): YES